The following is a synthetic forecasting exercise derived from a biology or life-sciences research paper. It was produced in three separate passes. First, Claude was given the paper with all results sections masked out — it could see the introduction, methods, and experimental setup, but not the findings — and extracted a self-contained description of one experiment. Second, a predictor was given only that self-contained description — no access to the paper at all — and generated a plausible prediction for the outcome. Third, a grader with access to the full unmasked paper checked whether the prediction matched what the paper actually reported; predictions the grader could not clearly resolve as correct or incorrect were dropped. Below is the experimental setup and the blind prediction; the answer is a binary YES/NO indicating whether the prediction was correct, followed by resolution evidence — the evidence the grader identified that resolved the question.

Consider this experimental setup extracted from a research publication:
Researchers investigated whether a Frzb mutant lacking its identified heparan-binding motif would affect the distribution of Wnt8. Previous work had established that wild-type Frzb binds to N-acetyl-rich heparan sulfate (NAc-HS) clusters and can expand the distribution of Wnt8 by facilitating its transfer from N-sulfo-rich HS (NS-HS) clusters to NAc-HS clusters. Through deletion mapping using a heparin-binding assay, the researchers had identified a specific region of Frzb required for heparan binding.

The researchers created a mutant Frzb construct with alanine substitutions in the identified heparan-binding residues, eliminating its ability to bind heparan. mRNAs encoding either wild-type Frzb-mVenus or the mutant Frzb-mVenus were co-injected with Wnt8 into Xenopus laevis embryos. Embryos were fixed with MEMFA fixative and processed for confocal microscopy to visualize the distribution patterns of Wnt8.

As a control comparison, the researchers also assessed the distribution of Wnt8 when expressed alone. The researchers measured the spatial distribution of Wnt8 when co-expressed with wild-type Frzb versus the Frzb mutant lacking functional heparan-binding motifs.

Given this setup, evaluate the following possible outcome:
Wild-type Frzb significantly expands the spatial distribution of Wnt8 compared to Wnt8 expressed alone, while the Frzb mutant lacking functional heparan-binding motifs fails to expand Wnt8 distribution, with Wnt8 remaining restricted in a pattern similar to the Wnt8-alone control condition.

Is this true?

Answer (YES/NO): YES